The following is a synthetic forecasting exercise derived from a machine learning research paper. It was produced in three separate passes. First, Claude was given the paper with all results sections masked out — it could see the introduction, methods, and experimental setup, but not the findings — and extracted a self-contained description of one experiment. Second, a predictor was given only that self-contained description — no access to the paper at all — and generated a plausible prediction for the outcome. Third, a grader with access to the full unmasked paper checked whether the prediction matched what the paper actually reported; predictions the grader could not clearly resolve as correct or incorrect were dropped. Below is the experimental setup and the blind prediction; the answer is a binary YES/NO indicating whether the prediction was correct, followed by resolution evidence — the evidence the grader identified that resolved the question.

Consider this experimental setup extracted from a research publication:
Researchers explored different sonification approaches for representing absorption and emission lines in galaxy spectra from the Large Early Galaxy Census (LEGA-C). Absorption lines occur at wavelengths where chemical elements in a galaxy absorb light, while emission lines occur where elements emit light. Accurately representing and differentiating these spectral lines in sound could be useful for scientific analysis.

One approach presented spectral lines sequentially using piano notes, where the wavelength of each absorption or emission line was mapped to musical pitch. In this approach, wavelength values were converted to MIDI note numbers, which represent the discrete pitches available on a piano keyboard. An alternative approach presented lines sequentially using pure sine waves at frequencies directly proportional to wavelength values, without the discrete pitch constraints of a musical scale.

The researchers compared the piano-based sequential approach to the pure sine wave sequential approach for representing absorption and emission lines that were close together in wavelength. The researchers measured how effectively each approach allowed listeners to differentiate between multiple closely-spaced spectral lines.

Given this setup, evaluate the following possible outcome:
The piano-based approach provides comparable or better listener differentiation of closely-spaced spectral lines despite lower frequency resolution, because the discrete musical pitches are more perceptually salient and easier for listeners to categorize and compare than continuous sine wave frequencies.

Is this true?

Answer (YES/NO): NO